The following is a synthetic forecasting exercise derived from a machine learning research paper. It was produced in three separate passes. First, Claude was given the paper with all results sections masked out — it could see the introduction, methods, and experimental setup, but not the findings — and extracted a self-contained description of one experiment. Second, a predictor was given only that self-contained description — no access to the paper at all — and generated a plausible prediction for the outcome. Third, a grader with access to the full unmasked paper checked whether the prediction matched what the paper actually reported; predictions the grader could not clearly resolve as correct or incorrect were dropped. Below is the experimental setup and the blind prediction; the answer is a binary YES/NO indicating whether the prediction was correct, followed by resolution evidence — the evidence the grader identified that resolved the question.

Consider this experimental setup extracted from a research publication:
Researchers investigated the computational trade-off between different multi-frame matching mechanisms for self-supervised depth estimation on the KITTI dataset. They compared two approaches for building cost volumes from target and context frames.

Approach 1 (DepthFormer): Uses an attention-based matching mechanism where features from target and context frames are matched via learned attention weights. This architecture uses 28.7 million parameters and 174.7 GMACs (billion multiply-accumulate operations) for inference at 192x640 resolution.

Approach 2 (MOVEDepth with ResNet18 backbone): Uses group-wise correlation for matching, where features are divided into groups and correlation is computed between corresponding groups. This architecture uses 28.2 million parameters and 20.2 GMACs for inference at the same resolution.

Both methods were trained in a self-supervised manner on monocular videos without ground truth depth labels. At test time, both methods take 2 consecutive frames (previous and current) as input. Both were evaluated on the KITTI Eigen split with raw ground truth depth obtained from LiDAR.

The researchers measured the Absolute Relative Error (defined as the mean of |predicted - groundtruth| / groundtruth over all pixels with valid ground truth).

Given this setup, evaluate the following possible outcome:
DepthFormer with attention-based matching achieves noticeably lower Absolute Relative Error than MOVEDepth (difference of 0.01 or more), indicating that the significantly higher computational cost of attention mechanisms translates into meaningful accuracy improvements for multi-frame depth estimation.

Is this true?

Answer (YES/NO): NO